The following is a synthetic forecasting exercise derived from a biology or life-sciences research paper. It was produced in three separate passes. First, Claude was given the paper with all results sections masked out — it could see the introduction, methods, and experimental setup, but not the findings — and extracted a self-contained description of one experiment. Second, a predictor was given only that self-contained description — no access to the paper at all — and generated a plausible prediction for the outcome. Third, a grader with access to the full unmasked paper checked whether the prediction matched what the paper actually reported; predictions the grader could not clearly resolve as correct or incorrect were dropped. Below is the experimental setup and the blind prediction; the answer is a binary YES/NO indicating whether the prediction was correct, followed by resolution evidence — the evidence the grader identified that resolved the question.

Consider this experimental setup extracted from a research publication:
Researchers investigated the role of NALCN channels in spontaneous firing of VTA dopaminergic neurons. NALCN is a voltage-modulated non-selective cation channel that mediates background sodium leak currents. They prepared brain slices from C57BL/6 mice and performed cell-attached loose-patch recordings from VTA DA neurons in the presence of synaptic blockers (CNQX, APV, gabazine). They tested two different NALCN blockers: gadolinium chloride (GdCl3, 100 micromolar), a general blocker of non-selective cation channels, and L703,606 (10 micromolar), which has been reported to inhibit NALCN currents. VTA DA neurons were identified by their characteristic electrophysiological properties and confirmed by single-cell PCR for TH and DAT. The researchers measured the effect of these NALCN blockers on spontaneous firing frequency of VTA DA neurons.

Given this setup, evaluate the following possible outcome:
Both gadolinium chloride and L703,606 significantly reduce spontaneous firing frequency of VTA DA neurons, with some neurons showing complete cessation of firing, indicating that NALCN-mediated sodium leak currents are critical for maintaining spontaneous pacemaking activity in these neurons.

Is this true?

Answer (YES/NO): YES